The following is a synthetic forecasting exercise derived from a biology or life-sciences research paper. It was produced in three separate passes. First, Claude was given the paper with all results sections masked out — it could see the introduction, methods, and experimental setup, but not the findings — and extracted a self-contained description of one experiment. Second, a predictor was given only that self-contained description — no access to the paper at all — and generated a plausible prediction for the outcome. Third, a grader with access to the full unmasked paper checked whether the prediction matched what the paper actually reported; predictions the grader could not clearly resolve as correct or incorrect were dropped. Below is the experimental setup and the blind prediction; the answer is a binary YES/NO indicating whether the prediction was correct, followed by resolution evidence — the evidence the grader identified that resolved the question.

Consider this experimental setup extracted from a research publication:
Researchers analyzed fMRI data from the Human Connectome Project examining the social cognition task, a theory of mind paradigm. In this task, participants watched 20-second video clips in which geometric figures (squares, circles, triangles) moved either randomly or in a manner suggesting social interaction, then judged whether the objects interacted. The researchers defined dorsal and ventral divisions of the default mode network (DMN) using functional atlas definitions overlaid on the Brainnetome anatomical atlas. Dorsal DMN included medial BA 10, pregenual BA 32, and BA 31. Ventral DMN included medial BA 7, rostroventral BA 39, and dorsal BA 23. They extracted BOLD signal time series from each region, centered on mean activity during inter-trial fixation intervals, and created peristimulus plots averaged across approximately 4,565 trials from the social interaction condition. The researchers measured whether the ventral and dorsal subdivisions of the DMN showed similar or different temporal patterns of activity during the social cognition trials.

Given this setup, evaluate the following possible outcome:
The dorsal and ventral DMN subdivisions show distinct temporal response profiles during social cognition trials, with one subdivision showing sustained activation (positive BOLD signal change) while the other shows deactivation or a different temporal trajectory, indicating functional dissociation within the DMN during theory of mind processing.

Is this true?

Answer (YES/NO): YES